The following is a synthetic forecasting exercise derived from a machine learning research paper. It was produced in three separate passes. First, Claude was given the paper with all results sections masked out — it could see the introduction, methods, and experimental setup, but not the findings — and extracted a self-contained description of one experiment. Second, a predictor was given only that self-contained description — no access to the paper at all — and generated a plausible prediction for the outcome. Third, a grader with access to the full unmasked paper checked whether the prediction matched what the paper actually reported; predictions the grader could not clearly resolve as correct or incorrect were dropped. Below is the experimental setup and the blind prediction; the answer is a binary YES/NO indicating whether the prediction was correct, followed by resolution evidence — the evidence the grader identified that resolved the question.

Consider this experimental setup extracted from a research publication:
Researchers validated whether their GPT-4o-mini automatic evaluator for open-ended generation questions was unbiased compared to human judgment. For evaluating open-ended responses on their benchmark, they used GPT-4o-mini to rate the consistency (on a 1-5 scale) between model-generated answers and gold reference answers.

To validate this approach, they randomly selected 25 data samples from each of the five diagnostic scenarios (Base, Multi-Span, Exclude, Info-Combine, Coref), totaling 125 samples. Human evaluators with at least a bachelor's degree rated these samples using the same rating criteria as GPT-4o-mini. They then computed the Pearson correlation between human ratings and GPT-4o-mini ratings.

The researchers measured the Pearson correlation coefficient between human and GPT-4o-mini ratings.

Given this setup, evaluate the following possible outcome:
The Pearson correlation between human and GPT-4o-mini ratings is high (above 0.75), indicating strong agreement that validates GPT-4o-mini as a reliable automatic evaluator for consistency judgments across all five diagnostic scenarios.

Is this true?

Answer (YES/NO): NO